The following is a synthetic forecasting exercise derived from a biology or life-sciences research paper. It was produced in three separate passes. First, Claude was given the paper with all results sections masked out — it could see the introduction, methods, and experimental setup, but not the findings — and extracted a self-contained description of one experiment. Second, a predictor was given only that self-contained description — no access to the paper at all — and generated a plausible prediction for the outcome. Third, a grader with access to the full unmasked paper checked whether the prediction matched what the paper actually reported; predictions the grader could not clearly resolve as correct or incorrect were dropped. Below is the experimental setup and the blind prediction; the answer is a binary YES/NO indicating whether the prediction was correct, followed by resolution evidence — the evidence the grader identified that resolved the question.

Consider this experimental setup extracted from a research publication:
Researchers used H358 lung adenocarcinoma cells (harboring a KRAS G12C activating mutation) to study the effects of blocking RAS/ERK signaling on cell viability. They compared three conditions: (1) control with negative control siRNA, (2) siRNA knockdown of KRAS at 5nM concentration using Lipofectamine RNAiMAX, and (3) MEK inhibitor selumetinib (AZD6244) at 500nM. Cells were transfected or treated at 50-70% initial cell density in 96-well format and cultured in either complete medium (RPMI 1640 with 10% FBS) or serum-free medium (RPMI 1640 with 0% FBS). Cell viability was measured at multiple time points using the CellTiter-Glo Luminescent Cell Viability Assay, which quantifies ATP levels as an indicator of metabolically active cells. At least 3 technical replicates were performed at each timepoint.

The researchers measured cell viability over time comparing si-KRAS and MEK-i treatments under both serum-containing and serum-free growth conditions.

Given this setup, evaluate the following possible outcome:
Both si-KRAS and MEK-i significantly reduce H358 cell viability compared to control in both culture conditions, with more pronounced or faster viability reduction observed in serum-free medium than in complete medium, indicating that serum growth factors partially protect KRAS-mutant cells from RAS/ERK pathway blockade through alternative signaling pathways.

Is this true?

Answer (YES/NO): NO